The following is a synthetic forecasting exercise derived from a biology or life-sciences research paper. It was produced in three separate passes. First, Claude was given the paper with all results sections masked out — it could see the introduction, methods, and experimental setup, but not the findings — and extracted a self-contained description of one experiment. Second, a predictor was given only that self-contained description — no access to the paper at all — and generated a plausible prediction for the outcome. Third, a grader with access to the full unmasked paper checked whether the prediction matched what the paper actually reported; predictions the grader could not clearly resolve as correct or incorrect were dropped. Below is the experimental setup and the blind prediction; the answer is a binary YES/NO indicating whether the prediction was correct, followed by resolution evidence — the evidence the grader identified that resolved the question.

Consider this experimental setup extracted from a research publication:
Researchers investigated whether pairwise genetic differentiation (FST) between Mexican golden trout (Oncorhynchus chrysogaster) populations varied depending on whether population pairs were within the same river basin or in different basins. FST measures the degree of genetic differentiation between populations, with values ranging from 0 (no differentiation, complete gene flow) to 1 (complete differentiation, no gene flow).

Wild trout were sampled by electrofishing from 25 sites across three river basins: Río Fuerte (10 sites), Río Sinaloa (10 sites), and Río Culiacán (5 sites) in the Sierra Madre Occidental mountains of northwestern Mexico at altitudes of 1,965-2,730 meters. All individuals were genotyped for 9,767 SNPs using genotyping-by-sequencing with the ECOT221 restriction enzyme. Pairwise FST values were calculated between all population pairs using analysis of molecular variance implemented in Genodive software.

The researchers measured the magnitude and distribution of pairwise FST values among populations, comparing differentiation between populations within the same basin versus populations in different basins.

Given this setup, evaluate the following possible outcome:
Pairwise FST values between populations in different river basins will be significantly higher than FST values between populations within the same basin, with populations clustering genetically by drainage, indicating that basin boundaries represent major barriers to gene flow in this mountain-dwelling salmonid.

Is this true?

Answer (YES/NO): NO